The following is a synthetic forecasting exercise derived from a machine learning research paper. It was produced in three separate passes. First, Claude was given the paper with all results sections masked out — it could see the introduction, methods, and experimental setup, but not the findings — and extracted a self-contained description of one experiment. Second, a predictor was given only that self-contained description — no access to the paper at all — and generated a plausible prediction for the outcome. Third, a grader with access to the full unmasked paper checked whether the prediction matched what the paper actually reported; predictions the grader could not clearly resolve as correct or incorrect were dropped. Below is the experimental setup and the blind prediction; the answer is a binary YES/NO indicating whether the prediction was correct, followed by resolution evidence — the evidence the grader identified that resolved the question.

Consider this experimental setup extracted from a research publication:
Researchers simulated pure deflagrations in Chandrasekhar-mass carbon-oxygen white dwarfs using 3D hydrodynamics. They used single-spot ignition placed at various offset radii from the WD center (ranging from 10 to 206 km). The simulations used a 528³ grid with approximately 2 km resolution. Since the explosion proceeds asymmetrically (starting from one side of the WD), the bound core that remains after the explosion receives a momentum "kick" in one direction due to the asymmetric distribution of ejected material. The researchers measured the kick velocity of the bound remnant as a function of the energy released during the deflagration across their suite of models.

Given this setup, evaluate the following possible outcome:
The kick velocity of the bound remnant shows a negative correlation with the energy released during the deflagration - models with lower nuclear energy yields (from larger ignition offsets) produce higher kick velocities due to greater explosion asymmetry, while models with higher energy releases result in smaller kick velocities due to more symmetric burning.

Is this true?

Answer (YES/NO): NO